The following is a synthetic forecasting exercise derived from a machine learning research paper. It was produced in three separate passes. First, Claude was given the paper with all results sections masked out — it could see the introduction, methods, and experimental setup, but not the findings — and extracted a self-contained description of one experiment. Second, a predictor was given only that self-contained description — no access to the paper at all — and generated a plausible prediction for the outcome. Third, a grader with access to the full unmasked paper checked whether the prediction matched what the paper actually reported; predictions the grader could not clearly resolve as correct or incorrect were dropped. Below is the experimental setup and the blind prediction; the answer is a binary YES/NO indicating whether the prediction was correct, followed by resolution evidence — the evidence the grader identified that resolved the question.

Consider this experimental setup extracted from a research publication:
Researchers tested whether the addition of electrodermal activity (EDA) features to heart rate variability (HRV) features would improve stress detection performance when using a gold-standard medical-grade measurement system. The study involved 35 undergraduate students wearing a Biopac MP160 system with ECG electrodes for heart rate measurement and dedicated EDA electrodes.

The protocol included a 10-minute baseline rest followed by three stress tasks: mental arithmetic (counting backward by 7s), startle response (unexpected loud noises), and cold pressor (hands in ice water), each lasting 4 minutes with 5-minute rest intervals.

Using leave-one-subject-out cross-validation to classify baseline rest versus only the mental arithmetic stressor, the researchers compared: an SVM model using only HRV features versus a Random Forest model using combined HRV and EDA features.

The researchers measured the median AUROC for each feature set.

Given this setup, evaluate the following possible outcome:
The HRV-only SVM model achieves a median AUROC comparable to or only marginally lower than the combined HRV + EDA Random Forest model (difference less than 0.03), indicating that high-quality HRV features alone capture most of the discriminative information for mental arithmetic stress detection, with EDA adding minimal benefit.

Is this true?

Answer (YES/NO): NO